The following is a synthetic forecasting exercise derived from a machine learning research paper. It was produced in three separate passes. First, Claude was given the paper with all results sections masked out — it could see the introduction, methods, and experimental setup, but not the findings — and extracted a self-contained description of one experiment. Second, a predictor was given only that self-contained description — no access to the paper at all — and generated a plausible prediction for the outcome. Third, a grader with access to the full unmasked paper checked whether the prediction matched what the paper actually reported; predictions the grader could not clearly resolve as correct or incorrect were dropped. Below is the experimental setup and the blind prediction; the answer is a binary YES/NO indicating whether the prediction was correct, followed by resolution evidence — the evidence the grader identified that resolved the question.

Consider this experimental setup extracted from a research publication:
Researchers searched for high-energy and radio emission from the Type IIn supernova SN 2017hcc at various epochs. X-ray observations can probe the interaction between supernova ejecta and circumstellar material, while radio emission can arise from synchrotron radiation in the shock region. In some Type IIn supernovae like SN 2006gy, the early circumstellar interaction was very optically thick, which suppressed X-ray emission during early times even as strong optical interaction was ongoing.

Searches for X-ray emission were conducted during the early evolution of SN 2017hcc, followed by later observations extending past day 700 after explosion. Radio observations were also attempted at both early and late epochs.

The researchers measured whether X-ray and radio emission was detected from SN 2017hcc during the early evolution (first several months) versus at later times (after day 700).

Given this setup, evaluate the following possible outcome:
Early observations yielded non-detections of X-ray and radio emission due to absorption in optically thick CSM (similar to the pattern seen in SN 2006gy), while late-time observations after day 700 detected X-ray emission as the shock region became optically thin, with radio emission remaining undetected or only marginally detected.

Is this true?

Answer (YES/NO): NO